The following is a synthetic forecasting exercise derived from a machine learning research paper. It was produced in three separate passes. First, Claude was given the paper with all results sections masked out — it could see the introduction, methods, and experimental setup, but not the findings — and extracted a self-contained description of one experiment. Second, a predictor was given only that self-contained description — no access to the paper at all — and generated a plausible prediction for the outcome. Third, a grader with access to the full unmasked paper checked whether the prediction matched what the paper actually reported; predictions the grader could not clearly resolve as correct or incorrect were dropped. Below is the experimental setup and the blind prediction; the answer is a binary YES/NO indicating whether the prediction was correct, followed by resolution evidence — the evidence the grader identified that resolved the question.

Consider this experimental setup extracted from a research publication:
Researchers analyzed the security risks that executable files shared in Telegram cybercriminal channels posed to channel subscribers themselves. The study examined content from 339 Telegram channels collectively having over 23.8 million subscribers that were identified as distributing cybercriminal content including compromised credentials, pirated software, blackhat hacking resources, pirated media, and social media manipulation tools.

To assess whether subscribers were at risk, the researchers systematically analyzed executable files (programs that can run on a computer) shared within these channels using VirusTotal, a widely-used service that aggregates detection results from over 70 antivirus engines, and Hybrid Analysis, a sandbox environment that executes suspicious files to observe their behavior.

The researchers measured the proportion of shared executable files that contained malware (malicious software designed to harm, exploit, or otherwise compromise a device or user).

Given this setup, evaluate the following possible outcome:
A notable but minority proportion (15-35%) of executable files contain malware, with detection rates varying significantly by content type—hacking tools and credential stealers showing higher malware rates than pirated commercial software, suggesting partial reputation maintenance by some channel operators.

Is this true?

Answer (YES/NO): NO